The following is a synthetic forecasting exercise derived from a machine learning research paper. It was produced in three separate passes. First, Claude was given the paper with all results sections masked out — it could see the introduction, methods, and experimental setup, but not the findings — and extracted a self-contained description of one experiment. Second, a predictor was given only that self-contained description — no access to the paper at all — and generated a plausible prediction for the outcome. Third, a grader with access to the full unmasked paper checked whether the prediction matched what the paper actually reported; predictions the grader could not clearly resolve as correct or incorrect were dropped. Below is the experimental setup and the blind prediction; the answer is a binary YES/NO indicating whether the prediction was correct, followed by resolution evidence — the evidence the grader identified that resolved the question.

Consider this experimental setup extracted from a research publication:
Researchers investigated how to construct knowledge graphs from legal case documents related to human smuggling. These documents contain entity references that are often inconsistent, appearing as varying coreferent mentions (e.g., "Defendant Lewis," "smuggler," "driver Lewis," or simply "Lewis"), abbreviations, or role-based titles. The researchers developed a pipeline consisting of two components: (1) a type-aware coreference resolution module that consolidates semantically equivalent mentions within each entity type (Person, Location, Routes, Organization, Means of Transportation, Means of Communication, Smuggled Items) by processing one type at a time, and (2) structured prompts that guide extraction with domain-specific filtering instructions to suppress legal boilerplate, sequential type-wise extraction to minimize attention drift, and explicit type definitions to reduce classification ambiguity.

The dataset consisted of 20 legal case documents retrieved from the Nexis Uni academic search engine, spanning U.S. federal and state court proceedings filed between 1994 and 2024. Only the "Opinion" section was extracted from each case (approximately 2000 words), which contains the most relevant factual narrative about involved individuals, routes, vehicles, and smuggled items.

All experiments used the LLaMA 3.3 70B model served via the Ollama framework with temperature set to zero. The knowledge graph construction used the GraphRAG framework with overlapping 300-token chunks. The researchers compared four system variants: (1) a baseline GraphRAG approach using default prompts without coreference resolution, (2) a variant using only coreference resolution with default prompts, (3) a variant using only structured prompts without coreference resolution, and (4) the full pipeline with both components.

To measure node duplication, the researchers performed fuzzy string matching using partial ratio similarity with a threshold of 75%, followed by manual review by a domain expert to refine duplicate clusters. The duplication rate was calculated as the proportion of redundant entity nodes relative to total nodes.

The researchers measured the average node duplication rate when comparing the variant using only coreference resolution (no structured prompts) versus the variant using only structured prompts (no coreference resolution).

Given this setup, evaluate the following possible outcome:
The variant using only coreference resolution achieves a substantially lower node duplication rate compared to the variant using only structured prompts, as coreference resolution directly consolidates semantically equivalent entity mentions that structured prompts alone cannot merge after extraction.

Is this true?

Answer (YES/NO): YES